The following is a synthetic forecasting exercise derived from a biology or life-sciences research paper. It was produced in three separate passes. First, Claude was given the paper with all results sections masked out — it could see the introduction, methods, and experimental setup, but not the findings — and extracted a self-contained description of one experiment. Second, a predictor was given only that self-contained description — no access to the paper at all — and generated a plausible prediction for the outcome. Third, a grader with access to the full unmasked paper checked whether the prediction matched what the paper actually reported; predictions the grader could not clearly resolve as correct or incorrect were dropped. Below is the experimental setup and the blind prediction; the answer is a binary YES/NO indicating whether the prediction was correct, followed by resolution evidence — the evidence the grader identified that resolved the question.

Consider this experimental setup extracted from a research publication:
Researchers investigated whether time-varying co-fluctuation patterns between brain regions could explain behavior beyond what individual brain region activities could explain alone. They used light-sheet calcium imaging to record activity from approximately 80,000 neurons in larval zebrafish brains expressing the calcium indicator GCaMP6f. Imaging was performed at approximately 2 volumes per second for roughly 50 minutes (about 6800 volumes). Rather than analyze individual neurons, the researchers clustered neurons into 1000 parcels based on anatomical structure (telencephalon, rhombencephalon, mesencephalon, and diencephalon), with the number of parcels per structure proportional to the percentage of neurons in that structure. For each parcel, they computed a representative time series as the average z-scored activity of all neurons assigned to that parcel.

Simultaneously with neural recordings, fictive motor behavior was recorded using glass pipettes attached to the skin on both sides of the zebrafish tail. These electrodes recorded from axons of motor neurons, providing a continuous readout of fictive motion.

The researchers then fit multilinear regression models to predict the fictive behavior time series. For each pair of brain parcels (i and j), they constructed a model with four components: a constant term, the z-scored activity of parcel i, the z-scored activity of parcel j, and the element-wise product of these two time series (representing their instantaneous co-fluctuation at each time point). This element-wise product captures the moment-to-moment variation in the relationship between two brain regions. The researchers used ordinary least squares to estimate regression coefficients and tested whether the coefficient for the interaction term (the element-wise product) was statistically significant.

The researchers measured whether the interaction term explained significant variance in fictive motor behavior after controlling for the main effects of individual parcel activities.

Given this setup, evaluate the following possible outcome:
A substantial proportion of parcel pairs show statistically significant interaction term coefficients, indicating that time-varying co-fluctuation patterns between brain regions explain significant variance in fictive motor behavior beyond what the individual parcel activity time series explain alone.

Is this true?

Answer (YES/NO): YES